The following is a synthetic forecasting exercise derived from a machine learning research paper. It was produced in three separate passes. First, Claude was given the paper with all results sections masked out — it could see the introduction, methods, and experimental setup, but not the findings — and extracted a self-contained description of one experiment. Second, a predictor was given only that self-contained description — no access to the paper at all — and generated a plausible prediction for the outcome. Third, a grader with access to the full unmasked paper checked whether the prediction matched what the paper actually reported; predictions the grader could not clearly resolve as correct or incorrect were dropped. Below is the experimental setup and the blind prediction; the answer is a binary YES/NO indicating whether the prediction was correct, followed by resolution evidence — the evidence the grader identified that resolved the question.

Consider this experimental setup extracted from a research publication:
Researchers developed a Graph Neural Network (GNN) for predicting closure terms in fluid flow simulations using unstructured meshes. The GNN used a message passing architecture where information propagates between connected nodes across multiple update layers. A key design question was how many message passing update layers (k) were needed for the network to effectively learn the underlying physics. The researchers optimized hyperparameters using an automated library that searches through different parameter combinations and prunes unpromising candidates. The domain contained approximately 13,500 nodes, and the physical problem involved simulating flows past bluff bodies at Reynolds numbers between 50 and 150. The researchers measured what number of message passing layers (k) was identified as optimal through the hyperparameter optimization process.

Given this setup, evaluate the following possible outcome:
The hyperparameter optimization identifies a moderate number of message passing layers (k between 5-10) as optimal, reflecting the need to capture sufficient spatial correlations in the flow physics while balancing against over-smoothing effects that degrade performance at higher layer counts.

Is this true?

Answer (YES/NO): NO